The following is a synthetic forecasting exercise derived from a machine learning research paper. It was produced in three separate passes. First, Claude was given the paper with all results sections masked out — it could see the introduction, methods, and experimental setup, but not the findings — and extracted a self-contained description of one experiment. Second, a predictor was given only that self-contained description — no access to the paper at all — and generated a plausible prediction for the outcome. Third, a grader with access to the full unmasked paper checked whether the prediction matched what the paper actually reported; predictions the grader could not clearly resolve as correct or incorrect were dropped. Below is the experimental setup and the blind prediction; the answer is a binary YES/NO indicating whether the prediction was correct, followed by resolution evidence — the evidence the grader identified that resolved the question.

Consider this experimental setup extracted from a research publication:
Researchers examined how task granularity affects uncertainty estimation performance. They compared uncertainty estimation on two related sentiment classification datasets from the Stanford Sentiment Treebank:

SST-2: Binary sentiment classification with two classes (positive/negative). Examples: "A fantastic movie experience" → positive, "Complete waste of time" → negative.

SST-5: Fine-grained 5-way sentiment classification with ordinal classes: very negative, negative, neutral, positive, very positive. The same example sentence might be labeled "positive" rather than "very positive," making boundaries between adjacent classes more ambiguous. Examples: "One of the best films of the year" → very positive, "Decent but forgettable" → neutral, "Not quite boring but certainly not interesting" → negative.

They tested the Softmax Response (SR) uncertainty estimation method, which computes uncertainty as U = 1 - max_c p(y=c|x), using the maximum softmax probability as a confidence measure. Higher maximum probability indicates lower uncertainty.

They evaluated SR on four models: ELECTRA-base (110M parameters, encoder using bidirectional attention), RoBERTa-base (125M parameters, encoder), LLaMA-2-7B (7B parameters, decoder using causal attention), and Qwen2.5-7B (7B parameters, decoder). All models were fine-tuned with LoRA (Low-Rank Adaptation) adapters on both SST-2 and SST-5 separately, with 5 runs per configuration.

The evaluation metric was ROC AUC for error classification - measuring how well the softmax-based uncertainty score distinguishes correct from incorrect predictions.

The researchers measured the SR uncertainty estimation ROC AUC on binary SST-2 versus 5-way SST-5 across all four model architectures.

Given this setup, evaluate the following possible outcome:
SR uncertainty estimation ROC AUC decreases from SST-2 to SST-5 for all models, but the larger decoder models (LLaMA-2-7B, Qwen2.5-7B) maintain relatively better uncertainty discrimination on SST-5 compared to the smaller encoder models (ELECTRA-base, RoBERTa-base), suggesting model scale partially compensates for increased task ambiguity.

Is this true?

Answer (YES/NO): NO